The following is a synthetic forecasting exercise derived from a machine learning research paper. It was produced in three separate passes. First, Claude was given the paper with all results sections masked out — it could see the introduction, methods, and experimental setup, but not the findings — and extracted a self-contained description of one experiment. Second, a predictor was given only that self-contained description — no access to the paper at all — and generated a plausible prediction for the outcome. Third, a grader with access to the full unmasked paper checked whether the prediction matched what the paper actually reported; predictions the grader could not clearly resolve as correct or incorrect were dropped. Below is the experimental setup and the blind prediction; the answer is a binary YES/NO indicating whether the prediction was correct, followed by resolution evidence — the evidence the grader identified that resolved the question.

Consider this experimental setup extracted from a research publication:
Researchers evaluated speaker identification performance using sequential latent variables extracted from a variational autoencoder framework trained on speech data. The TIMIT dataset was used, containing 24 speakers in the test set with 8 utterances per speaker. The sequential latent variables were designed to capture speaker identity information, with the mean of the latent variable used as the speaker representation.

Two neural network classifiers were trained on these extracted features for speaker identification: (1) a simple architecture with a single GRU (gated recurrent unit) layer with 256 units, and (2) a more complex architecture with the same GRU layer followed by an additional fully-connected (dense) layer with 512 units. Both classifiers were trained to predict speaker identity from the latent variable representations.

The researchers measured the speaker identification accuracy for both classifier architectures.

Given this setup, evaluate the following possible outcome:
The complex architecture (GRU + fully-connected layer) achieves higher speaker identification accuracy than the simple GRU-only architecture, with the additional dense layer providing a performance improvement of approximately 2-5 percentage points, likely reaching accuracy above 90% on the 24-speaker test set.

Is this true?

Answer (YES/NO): NO